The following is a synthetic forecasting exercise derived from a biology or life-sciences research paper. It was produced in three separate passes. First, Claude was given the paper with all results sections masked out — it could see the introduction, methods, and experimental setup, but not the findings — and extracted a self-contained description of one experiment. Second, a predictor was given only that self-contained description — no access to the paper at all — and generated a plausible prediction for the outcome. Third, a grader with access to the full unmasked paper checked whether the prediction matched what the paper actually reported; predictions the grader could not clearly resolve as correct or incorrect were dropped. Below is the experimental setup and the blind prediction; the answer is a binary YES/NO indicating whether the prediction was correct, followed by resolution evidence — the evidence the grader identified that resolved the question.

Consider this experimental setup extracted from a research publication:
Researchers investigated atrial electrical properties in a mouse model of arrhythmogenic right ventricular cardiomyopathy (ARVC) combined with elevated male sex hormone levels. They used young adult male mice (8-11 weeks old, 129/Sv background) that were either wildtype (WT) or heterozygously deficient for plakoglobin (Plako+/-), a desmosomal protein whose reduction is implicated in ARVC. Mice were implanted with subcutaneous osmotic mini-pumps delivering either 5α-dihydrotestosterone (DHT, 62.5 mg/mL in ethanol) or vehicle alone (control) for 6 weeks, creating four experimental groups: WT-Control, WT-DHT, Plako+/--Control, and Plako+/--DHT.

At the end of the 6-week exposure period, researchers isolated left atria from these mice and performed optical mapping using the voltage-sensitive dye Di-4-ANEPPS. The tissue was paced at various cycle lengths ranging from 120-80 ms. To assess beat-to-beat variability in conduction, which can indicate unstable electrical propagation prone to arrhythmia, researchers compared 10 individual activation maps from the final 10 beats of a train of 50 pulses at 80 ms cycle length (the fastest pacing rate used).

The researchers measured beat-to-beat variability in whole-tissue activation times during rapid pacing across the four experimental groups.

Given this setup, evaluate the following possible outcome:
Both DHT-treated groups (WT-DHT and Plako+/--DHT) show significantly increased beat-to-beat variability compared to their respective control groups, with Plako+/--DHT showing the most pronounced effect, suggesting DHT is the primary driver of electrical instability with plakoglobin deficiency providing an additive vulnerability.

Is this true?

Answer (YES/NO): NO